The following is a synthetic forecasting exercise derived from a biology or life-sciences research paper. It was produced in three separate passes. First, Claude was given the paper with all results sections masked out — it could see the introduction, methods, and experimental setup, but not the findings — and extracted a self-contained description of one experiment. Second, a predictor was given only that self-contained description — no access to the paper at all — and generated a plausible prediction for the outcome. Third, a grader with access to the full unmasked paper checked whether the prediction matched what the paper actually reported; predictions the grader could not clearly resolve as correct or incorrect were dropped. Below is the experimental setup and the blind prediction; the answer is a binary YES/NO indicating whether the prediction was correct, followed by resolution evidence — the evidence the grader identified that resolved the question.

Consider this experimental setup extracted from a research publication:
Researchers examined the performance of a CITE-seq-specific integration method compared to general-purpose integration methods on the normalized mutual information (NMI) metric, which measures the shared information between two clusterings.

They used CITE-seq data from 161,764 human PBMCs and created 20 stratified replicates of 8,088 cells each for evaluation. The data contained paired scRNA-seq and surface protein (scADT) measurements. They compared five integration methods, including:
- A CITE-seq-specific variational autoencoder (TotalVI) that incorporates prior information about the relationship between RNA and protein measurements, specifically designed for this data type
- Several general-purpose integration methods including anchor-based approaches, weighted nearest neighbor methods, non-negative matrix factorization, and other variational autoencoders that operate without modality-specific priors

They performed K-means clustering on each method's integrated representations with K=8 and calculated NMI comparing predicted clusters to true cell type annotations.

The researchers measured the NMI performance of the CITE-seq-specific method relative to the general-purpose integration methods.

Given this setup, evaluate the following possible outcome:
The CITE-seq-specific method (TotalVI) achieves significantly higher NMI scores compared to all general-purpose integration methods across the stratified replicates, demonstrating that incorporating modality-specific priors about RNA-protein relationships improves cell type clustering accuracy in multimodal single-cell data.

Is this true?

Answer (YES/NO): NO